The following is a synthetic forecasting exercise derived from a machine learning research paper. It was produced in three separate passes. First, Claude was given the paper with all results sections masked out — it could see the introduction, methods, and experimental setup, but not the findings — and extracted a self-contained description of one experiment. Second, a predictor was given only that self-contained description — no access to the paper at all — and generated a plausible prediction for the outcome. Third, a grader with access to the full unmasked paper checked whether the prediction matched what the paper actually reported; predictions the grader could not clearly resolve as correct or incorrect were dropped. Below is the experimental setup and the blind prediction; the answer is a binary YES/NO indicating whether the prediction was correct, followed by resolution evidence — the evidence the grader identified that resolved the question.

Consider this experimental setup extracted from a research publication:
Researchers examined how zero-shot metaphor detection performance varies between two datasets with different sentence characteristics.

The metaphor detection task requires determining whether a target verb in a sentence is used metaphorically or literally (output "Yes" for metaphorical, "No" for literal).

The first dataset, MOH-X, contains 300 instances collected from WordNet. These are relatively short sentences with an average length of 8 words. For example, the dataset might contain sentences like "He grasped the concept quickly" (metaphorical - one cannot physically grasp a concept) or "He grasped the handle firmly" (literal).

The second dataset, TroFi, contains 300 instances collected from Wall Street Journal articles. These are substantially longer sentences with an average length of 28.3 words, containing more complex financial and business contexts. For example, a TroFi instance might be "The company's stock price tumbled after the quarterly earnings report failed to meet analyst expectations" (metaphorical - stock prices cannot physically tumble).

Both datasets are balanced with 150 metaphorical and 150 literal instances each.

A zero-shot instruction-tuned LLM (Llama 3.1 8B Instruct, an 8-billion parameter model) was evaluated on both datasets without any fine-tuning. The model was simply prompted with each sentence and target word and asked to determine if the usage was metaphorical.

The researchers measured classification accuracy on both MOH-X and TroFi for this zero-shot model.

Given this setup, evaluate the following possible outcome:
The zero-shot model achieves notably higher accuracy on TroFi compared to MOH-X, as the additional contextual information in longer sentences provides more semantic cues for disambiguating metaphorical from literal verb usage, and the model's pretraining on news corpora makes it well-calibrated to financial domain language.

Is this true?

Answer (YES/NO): NO